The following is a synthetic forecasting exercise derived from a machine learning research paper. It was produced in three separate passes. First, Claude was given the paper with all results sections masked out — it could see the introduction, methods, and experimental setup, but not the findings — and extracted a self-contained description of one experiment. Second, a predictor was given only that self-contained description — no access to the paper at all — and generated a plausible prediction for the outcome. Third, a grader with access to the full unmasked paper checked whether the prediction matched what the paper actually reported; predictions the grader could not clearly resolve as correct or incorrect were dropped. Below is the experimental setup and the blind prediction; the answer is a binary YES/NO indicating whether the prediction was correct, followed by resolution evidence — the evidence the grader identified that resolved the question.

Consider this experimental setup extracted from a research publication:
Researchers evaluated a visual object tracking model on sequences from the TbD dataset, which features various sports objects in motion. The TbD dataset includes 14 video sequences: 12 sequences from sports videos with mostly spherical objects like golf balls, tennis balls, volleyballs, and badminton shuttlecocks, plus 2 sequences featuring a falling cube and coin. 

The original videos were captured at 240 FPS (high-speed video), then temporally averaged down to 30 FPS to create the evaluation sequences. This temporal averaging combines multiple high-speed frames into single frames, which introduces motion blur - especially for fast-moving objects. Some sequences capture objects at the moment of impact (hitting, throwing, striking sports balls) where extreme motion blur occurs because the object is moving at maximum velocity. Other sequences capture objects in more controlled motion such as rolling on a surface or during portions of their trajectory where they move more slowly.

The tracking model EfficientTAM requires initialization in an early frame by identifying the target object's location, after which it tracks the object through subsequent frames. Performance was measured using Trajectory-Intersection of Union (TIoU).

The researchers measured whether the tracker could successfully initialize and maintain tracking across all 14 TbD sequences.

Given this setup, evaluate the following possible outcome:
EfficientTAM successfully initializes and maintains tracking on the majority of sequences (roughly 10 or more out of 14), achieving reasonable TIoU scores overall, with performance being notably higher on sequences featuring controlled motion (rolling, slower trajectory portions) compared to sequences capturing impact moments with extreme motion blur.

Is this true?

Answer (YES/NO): NO